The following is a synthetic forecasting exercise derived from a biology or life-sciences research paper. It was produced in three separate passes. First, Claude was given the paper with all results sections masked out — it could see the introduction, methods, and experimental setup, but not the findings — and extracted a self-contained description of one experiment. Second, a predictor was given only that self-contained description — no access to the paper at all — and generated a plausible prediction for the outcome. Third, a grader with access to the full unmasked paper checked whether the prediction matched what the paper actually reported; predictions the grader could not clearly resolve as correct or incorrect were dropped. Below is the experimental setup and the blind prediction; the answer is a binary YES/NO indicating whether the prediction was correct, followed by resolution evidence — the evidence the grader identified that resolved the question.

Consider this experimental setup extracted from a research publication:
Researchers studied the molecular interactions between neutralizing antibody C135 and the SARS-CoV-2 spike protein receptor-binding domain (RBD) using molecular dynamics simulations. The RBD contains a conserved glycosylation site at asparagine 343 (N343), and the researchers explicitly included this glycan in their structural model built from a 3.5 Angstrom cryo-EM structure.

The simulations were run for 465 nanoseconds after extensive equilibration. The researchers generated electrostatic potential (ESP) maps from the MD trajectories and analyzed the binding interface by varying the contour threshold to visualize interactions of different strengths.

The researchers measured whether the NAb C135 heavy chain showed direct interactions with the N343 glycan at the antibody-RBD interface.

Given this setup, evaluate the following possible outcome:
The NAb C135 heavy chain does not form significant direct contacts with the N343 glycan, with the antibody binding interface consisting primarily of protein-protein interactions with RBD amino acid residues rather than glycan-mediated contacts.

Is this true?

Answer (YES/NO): NO